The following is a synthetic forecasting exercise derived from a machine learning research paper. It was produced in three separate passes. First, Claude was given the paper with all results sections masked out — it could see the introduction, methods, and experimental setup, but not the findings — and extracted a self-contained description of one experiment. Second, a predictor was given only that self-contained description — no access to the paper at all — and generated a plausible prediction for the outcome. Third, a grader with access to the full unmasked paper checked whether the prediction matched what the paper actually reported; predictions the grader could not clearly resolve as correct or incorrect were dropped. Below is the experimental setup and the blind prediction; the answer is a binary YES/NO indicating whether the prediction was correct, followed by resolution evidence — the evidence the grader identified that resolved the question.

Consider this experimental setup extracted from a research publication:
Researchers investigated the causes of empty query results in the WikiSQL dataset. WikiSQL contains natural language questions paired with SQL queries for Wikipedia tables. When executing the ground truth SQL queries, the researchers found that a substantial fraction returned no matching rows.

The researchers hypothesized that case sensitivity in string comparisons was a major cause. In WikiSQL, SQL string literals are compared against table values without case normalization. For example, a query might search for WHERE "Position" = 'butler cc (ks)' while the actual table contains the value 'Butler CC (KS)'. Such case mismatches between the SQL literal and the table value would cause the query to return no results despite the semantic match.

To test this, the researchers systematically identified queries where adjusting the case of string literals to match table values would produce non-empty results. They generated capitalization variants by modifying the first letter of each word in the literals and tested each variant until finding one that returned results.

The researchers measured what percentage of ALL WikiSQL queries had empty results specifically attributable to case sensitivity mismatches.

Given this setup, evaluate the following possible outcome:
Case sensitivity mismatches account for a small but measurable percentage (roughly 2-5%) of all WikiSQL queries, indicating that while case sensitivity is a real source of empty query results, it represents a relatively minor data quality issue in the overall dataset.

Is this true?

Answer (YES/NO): NO